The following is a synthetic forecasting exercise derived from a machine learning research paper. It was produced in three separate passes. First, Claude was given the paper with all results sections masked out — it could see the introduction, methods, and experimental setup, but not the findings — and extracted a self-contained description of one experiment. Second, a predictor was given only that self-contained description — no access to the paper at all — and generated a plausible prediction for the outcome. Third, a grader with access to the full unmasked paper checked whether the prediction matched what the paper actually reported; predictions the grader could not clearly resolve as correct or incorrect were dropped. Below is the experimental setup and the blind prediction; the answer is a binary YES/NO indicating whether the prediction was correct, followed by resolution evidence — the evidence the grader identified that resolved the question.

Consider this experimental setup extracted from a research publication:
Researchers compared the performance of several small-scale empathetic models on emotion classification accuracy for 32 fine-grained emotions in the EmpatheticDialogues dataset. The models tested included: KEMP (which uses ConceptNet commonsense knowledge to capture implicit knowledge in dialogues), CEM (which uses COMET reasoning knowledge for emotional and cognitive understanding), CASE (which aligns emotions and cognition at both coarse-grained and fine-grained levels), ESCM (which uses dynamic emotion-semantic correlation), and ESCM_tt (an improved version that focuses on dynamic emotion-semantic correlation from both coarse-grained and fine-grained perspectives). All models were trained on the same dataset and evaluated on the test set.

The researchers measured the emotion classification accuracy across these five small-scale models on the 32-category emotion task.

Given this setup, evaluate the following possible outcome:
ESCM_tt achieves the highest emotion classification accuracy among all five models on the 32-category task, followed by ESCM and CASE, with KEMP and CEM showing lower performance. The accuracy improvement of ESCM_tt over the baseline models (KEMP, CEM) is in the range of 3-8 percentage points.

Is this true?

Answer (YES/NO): NO